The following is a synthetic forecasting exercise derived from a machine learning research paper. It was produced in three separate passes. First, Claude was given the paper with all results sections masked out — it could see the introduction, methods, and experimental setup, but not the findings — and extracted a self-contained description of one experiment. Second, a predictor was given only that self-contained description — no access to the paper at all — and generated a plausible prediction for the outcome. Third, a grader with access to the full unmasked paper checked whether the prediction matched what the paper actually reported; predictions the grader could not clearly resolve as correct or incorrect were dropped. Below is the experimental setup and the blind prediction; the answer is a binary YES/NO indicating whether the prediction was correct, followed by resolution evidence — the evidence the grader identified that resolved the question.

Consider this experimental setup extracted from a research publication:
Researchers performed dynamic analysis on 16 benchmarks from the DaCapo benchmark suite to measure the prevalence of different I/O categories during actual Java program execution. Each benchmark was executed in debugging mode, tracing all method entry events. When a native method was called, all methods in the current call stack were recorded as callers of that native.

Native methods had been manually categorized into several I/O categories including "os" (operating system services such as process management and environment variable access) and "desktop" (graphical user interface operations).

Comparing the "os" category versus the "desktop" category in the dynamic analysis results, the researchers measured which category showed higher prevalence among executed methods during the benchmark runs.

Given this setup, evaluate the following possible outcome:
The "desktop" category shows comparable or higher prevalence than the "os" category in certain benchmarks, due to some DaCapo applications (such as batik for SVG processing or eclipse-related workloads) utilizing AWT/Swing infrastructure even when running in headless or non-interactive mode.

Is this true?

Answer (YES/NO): NO